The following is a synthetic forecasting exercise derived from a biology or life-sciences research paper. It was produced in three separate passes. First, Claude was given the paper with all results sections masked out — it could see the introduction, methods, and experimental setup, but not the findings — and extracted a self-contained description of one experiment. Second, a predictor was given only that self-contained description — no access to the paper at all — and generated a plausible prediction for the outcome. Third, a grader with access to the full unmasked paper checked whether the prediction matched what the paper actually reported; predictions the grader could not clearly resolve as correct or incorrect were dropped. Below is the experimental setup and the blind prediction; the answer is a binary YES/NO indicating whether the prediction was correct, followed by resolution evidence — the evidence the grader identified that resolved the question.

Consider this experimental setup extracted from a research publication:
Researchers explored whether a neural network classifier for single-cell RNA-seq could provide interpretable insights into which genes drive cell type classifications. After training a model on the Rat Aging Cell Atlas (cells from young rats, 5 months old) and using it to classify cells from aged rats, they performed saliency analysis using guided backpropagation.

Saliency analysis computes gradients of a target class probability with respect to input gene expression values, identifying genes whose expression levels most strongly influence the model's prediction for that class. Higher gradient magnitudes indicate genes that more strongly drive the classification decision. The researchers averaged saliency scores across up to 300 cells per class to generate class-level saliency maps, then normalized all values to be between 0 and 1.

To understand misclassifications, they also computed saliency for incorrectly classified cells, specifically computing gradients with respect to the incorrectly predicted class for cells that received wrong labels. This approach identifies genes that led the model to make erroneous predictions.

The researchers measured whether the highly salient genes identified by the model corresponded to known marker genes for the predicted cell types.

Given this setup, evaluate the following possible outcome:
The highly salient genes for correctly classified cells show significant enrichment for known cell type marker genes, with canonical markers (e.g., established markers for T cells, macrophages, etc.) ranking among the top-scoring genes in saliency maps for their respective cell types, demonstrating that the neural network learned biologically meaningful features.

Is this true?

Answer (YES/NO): YES